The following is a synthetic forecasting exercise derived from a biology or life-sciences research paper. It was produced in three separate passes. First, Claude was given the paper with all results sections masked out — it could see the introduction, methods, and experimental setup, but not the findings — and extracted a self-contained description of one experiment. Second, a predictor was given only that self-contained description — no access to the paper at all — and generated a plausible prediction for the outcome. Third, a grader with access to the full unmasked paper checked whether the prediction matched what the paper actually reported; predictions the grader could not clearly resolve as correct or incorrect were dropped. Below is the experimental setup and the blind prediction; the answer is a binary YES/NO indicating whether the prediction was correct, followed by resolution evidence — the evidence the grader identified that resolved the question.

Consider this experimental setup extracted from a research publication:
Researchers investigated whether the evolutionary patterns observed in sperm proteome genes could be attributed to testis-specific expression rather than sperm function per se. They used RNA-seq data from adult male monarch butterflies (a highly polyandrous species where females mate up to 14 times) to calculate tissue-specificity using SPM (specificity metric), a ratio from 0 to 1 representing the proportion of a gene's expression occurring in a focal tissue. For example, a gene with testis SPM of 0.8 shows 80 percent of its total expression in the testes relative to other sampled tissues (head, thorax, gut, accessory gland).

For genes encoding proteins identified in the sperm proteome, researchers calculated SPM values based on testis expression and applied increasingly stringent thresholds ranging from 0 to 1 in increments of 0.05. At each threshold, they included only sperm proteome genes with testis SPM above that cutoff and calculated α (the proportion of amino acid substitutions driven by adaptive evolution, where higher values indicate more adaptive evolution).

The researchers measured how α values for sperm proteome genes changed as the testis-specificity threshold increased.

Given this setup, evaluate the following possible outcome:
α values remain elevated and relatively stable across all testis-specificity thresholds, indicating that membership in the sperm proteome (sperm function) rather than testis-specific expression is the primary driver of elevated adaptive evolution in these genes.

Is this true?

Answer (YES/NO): NO